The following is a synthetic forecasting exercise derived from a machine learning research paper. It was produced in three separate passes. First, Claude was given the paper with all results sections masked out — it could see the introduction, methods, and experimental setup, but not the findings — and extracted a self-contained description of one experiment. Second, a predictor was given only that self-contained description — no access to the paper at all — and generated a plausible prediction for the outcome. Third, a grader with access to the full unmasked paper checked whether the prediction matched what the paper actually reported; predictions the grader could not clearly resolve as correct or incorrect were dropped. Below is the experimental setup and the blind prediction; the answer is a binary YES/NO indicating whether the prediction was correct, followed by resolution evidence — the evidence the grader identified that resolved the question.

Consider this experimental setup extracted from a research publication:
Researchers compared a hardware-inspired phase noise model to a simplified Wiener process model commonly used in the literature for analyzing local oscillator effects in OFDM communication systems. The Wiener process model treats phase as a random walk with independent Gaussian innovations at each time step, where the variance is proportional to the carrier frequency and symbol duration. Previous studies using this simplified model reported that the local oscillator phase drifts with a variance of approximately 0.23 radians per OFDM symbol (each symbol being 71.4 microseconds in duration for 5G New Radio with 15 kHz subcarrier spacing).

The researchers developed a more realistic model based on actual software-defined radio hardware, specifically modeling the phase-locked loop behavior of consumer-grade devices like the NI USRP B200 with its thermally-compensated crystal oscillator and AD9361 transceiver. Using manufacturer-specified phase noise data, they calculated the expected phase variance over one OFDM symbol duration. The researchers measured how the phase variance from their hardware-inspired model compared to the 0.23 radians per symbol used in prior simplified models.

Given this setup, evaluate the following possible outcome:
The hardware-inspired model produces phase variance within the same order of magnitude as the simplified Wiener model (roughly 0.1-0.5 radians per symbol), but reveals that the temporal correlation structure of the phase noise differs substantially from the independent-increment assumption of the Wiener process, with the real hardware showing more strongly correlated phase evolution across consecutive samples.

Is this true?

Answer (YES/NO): NO